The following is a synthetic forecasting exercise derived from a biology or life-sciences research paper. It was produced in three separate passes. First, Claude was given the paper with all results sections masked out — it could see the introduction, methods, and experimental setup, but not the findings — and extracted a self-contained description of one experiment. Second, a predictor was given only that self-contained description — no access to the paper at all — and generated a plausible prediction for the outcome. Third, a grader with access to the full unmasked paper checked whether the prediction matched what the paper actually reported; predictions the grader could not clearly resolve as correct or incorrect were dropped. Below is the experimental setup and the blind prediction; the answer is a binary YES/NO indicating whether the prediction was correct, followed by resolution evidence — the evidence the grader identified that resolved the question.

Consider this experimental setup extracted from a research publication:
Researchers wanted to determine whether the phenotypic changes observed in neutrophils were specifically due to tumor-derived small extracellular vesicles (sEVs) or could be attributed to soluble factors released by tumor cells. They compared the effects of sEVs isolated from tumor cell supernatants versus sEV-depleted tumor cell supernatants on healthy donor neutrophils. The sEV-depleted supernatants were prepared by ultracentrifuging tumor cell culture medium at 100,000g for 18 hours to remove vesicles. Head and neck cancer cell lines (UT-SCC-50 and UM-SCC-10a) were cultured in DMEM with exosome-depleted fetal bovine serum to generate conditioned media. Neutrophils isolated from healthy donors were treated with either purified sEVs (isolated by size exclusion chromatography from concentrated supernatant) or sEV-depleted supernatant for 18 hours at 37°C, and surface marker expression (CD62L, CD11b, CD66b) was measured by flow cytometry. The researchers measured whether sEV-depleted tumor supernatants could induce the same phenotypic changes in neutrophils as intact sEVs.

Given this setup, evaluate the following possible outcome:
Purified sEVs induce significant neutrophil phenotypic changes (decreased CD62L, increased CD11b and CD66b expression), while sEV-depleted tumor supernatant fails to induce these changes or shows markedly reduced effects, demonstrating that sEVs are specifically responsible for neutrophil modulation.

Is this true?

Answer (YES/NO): YES